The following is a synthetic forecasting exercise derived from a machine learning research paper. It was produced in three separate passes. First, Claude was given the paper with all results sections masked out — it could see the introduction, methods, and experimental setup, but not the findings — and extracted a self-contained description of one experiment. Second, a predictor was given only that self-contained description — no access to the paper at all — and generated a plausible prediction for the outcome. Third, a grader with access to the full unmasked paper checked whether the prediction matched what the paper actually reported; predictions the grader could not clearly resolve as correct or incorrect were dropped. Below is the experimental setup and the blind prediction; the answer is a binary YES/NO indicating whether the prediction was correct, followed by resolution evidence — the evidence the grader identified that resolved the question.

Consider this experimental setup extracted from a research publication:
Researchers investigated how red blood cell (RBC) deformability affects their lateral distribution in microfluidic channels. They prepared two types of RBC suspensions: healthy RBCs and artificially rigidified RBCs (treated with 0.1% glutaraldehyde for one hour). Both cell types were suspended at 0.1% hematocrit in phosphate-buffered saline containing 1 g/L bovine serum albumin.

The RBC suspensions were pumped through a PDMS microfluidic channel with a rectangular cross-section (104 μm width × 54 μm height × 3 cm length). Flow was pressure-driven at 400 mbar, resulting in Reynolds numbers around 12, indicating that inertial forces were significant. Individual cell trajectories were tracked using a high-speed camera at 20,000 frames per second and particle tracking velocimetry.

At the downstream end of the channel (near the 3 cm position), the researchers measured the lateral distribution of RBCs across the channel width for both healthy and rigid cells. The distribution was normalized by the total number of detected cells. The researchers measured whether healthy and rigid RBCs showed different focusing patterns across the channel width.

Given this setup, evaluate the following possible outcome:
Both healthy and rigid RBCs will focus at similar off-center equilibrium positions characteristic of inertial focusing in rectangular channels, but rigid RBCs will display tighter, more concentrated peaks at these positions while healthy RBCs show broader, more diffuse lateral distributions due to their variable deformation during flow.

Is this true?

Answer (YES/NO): NO